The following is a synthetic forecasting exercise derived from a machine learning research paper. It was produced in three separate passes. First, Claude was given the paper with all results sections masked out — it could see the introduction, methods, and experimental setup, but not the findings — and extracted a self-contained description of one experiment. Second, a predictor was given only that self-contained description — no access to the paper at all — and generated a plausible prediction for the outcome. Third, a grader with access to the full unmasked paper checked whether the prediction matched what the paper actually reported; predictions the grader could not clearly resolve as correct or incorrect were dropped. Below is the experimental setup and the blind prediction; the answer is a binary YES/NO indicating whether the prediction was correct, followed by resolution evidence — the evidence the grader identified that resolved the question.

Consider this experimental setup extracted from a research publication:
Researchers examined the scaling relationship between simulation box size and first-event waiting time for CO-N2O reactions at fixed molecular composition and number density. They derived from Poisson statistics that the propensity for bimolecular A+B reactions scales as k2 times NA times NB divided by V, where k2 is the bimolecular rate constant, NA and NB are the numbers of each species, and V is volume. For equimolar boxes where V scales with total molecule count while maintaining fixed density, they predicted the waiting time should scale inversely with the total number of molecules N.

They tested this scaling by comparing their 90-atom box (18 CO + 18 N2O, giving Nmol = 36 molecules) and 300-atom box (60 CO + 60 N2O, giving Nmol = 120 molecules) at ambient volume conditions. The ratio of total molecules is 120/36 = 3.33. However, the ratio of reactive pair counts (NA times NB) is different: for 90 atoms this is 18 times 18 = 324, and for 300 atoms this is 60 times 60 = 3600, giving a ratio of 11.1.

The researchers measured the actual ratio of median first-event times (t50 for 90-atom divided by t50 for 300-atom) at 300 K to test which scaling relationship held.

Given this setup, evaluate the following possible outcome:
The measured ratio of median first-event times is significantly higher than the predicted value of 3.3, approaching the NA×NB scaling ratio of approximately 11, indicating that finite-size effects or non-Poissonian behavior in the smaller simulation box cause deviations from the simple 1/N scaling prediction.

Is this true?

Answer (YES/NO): NO